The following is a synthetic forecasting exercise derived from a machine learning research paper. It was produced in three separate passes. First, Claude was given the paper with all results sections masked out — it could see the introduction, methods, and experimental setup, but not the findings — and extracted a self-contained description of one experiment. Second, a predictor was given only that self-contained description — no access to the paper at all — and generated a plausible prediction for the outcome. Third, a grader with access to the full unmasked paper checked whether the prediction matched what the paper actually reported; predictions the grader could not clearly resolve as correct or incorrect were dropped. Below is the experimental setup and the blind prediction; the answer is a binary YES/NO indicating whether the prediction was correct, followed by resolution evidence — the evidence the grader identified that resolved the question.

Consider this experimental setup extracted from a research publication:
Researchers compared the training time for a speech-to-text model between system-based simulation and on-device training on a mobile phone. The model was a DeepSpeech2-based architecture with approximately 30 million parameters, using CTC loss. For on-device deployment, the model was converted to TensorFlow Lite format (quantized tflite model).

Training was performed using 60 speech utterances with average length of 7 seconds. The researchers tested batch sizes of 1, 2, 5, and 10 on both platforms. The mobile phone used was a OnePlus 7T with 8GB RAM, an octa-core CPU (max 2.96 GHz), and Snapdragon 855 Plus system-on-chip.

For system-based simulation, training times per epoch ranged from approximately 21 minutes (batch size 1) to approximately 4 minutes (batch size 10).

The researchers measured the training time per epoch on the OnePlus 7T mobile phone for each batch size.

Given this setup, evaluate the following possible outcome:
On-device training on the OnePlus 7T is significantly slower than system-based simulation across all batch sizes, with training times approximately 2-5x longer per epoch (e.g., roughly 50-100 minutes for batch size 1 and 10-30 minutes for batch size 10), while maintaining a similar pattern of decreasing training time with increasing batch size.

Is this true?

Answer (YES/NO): NO